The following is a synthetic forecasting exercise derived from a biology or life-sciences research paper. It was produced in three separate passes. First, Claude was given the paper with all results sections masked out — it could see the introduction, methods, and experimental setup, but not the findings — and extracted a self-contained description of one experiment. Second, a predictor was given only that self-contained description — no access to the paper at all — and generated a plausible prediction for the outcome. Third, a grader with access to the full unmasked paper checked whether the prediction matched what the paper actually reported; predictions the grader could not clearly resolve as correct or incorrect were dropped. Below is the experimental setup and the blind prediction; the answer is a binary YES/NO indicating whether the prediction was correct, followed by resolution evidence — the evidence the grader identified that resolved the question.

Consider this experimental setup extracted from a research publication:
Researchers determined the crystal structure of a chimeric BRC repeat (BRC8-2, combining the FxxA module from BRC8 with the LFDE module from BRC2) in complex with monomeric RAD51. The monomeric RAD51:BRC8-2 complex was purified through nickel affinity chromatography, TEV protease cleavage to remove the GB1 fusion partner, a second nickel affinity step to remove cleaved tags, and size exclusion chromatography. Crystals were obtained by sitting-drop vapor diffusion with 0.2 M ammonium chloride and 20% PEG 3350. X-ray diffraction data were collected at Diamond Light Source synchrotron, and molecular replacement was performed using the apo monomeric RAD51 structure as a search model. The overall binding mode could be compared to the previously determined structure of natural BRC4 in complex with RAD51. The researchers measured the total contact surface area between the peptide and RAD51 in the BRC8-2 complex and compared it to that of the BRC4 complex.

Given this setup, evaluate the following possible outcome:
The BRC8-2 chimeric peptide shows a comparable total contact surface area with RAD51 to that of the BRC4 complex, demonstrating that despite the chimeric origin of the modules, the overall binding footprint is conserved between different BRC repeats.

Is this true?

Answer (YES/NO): YES